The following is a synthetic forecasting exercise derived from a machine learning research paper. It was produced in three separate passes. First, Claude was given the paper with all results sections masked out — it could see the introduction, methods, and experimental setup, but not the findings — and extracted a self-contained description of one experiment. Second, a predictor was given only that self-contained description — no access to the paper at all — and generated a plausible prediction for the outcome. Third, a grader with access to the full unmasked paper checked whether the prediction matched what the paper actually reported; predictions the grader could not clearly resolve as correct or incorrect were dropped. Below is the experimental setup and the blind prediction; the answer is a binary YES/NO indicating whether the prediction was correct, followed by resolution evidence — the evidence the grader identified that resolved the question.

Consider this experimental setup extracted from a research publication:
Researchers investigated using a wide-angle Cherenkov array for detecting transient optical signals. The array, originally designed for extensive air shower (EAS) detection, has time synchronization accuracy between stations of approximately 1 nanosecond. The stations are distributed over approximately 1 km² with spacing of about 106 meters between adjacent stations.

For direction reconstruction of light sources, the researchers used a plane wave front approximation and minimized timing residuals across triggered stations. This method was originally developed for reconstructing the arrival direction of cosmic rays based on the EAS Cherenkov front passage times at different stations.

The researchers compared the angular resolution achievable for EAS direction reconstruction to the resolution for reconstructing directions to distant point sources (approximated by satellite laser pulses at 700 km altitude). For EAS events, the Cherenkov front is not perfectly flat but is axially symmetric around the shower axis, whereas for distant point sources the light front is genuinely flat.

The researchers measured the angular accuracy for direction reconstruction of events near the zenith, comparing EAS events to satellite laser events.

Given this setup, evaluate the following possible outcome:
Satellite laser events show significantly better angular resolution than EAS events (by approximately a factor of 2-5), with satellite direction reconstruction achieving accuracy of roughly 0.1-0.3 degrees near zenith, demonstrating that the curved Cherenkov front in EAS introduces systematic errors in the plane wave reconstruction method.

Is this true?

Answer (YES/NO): NO